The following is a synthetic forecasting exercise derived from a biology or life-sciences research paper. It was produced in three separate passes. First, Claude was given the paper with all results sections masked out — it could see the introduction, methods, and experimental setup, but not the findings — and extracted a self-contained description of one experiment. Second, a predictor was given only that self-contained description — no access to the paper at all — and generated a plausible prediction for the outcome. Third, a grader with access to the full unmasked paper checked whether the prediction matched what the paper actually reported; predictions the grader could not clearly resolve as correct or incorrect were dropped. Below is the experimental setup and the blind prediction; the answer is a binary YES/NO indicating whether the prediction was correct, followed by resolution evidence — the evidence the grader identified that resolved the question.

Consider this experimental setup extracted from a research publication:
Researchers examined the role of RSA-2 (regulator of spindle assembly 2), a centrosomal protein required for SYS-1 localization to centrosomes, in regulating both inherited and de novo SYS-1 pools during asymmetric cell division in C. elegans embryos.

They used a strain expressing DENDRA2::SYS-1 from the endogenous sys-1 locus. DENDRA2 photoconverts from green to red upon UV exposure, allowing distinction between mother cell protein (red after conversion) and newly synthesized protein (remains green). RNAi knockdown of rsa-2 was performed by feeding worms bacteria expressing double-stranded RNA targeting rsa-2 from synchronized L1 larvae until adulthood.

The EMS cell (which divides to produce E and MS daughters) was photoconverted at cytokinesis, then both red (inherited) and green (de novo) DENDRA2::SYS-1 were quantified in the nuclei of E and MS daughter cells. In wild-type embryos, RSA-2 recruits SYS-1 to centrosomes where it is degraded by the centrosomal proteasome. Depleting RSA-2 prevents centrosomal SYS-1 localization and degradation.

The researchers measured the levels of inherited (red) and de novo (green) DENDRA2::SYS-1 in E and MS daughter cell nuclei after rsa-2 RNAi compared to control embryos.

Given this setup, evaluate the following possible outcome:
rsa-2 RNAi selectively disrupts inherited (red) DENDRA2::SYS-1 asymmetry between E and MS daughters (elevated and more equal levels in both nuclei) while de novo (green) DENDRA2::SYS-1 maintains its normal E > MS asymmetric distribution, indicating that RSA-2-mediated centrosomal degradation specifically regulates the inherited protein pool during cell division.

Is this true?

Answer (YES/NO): NO